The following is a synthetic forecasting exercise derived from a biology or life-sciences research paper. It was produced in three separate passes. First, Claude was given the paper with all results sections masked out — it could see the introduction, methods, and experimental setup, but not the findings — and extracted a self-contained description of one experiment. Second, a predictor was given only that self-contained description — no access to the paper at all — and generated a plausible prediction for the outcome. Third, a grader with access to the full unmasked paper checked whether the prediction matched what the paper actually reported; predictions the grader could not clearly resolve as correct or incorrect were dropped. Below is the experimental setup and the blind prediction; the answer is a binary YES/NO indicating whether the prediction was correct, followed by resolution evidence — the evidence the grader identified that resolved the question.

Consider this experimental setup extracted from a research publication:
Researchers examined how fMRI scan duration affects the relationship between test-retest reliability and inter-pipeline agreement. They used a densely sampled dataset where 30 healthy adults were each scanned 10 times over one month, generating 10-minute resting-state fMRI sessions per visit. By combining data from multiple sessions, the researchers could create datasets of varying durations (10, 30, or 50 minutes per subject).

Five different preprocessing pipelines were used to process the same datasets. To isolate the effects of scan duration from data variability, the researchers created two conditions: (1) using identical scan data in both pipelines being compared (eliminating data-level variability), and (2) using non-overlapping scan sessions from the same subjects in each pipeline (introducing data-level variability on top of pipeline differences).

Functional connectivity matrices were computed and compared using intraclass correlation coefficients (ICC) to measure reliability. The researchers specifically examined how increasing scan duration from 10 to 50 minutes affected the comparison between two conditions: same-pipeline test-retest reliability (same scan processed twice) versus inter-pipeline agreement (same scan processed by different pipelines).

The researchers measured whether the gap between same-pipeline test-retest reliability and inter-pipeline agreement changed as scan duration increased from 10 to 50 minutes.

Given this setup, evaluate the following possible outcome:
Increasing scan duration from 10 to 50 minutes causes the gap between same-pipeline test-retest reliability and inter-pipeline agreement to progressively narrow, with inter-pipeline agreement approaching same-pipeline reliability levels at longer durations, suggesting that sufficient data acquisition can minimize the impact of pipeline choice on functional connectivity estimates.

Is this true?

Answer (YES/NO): NO